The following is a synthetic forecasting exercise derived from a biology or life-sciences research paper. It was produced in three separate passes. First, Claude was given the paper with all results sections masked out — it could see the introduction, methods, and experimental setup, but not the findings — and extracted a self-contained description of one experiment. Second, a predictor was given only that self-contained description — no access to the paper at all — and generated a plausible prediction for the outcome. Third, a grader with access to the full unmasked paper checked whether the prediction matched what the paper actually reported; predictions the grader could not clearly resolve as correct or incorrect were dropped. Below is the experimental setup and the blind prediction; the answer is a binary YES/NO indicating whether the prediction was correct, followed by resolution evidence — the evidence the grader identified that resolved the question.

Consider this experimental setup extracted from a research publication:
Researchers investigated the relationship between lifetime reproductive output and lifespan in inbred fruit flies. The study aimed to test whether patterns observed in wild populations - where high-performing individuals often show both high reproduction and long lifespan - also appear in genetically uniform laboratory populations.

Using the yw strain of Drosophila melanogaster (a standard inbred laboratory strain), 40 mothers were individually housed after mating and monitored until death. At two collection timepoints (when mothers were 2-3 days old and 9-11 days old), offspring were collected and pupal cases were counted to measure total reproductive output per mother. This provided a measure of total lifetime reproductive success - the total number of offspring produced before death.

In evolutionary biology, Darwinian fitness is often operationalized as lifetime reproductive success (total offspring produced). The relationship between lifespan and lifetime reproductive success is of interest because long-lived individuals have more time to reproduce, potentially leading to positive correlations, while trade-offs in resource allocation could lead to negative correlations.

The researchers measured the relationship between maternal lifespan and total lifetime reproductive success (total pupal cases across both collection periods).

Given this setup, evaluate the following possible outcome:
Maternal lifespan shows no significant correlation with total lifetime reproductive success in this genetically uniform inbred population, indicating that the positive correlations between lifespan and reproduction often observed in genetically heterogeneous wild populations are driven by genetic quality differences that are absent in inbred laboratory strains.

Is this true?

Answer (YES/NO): NO